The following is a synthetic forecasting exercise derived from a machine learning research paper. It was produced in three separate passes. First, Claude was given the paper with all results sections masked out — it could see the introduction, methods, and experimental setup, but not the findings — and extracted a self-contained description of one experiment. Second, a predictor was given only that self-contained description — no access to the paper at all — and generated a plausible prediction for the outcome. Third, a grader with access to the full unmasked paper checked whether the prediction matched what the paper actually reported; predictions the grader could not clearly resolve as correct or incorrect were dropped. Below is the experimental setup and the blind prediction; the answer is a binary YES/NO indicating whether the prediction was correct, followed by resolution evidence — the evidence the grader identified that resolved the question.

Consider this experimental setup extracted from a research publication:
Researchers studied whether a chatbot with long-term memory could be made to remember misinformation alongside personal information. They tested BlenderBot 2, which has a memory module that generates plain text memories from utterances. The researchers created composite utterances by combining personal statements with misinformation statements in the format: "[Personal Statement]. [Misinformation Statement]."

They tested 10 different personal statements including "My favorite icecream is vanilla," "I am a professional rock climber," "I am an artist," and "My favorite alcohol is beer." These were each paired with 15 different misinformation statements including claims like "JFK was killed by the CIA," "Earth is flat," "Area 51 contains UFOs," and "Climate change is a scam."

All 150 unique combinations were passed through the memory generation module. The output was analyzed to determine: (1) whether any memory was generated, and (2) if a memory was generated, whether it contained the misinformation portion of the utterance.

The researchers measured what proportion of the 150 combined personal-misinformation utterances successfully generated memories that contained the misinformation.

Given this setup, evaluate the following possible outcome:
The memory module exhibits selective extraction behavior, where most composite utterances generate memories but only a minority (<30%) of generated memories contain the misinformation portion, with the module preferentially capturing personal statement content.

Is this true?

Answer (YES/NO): NO